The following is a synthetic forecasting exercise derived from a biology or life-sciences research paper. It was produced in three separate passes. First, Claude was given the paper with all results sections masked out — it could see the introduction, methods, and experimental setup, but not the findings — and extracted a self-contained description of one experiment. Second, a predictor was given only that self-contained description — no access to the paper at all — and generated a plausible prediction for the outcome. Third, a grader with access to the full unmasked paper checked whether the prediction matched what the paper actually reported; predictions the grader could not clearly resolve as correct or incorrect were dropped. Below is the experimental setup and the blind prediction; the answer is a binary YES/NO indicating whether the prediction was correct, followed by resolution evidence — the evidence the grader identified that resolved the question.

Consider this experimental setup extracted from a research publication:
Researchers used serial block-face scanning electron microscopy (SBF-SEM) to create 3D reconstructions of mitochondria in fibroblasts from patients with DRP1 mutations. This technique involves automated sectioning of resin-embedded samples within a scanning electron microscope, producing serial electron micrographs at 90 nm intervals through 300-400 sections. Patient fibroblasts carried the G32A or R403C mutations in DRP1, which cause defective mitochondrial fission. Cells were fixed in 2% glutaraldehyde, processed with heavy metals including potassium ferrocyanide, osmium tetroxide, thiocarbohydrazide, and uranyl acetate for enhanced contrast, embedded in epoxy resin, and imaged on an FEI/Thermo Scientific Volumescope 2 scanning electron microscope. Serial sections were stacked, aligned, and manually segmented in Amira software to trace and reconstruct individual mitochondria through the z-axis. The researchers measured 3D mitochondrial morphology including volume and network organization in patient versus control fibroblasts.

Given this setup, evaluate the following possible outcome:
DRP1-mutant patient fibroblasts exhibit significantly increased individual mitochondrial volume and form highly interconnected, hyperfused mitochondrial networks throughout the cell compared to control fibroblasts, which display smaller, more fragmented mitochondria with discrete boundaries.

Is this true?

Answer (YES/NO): YES